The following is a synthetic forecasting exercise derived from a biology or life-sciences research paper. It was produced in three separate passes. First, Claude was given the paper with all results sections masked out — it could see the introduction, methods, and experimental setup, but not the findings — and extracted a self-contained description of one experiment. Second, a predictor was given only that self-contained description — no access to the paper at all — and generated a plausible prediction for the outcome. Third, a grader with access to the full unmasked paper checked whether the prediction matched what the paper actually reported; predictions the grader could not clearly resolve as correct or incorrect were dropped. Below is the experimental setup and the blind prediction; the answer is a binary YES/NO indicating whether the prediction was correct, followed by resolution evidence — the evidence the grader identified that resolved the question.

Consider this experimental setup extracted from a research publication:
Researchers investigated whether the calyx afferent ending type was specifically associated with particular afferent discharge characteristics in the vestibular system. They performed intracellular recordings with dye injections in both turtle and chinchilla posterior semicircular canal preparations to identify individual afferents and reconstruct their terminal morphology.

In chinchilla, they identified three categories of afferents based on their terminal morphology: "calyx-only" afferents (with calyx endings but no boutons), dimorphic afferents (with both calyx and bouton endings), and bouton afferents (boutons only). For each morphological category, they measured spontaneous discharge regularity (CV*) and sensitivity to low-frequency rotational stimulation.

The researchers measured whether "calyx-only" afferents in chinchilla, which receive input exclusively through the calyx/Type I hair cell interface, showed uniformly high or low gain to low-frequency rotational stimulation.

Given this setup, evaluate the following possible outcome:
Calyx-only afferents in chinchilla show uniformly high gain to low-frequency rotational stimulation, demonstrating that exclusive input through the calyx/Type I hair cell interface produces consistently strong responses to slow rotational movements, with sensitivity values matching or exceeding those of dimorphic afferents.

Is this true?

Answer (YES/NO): NO